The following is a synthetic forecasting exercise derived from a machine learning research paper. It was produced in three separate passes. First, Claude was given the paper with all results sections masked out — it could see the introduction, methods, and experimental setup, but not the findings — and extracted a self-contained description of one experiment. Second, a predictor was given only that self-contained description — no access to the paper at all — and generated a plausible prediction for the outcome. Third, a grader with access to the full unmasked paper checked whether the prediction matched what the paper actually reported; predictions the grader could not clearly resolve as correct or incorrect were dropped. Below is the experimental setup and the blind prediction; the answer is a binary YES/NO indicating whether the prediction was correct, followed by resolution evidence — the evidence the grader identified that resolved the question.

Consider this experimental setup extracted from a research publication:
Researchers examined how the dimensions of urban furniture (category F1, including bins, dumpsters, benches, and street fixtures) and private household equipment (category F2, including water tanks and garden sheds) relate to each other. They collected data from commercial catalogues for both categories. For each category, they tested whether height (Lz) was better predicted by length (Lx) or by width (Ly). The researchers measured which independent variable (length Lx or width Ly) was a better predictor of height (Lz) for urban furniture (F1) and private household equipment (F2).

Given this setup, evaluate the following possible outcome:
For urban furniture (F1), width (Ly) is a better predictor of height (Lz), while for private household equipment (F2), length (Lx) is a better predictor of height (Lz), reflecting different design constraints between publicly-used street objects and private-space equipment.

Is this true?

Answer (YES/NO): NO